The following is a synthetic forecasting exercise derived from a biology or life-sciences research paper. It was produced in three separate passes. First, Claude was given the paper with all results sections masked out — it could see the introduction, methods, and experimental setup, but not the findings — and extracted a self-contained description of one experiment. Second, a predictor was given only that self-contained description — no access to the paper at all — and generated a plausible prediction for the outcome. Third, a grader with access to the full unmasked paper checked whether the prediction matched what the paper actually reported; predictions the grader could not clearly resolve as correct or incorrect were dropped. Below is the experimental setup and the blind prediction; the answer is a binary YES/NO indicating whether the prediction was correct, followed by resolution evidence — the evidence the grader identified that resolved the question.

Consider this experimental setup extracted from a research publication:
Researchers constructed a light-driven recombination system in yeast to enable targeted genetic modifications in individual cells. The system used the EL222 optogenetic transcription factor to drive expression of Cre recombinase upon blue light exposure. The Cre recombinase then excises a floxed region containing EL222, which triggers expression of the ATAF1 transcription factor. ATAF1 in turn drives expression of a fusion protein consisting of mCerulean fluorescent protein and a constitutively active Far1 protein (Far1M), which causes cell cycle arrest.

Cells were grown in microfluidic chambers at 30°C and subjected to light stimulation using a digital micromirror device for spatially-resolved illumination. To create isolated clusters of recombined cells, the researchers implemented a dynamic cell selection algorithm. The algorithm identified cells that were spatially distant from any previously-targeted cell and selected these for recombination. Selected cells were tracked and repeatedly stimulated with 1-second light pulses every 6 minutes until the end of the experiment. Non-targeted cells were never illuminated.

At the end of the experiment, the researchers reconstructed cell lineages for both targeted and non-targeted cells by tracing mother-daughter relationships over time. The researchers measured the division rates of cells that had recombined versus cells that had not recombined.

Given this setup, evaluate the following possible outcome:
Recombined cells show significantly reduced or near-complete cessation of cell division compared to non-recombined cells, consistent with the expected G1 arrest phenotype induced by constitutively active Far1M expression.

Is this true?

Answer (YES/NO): YES